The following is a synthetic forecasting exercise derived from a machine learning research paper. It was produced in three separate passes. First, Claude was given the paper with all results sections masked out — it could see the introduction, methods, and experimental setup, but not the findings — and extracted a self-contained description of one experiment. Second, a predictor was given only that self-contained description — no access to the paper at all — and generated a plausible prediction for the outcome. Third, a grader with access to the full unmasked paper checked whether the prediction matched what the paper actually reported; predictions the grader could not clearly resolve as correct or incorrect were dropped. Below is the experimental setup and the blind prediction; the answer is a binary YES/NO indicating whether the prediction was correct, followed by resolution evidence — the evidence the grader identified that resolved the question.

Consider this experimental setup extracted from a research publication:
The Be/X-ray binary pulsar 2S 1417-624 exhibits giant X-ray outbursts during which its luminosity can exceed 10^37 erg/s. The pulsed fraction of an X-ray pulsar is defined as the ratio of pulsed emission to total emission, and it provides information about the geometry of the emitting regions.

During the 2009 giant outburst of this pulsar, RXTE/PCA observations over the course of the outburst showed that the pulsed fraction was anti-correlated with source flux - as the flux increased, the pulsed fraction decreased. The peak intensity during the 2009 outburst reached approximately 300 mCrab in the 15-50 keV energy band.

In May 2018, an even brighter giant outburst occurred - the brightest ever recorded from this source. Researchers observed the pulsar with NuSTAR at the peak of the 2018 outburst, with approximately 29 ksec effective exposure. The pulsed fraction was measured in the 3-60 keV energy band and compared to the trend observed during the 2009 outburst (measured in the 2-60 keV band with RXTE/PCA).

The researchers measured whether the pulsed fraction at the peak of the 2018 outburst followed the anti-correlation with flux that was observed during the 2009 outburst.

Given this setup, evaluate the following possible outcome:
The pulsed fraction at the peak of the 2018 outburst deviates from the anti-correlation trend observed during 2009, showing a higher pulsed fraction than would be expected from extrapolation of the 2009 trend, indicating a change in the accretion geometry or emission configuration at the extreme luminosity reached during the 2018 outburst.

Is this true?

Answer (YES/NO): NO